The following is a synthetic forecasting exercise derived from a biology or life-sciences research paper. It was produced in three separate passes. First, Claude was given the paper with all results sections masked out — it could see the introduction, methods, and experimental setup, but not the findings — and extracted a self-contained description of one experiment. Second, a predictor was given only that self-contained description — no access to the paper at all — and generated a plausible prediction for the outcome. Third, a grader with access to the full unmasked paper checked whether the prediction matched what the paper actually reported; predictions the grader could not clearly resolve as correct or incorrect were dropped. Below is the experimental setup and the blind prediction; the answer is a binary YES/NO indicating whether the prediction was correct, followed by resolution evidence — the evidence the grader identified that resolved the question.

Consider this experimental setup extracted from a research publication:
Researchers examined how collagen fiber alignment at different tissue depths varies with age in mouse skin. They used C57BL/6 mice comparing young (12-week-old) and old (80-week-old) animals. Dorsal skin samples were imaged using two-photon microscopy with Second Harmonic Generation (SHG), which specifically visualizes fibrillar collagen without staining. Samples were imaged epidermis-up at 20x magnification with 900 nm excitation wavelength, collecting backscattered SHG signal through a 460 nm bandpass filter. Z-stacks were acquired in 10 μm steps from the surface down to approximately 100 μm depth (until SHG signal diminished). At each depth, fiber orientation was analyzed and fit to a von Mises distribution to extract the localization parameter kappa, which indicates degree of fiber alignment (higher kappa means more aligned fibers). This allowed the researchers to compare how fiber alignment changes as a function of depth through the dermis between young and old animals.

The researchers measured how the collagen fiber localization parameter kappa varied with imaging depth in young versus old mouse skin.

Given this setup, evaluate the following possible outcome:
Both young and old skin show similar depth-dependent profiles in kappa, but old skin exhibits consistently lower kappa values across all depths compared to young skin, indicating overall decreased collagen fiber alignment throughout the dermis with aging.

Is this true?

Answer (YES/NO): NO